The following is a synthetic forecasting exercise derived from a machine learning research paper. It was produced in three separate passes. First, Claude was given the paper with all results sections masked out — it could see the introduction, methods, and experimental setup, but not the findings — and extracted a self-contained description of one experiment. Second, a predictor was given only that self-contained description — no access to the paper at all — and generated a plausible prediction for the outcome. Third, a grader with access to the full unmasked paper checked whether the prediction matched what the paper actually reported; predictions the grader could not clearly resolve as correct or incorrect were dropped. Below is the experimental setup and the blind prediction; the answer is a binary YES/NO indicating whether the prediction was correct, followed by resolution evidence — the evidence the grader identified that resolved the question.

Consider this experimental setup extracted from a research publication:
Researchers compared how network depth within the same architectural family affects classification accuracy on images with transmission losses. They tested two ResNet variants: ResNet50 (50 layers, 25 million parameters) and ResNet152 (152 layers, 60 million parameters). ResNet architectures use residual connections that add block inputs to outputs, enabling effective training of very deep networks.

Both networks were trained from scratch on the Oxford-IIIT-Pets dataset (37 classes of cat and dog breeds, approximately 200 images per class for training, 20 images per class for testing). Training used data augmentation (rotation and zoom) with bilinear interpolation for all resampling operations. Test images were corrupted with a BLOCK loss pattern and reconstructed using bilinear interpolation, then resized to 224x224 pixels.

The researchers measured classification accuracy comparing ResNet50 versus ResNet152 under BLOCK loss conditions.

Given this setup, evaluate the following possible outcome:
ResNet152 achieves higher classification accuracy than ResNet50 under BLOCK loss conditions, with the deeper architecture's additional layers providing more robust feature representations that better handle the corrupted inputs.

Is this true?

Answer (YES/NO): YES